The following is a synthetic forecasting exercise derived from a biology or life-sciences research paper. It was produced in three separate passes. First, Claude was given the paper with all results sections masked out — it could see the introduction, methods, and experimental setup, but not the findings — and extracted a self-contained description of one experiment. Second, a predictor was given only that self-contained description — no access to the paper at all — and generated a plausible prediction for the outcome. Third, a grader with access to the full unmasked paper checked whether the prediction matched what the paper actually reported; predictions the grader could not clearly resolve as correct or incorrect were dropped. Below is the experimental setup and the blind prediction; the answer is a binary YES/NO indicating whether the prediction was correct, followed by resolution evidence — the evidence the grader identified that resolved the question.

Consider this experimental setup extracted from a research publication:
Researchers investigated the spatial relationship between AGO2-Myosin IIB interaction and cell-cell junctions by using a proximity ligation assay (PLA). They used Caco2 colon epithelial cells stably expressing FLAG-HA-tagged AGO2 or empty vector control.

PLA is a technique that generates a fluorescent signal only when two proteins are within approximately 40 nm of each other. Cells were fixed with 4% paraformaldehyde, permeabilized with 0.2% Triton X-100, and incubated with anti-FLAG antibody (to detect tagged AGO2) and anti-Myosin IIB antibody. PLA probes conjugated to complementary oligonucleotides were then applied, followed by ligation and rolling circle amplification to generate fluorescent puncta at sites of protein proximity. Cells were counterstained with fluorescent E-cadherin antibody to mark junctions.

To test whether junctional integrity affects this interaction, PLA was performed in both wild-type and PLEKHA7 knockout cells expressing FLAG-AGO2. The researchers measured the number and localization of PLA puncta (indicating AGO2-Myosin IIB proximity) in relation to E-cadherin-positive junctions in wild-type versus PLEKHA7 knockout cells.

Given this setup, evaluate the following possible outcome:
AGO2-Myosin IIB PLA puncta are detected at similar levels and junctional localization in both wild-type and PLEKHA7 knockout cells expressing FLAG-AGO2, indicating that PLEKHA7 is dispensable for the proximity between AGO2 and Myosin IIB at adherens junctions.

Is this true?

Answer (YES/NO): NO